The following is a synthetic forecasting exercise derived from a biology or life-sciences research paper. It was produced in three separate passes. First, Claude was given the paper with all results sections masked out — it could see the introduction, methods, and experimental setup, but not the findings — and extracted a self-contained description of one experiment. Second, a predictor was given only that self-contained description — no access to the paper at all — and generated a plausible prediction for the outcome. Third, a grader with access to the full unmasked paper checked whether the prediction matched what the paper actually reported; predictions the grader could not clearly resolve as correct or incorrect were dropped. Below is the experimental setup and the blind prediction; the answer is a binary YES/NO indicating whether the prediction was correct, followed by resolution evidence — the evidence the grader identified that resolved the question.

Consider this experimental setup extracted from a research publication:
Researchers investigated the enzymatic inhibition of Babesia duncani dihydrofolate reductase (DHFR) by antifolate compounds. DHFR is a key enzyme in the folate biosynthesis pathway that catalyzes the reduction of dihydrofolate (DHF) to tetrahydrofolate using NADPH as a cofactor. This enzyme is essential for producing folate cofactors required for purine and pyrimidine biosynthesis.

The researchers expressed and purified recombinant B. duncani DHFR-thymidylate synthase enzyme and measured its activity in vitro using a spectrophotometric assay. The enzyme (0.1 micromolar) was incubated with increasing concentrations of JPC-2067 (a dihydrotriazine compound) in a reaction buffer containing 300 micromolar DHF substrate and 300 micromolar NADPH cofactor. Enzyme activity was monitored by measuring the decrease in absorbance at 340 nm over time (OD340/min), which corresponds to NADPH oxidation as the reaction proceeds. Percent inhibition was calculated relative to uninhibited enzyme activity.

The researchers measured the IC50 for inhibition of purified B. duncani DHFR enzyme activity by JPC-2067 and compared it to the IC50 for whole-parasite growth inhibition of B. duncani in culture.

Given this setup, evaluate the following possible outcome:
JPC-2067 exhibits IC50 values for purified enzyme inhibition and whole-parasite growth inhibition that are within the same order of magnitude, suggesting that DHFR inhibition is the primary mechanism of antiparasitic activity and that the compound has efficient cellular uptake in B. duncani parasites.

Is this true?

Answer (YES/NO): YES